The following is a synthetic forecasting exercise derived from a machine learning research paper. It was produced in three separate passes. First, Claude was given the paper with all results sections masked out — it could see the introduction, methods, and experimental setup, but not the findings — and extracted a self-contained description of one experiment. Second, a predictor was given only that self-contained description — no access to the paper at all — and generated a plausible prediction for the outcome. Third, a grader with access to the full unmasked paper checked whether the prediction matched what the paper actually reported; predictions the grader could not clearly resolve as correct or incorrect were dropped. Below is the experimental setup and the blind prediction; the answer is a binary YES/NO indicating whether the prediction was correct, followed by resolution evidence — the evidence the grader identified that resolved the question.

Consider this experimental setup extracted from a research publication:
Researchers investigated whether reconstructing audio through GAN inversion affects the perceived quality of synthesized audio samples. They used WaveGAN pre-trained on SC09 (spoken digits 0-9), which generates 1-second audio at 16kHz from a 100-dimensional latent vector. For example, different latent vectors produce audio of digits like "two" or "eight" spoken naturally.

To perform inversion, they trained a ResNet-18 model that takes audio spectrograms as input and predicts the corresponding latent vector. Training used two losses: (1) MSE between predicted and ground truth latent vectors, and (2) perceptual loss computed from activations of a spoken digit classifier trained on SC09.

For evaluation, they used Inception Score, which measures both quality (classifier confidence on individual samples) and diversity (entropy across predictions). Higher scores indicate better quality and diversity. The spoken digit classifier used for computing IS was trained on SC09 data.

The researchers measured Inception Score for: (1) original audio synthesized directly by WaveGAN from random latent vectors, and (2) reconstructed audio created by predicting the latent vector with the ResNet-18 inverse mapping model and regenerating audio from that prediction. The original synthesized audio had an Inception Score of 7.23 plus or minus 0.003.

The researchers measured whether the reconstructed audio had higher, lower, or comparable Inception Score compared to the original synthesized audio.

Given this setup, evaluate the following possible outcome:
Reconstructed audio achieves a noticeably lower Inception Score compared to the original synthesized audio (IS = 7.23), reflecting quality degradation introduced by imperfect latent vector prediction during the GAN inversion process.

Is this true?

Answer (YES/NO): NO